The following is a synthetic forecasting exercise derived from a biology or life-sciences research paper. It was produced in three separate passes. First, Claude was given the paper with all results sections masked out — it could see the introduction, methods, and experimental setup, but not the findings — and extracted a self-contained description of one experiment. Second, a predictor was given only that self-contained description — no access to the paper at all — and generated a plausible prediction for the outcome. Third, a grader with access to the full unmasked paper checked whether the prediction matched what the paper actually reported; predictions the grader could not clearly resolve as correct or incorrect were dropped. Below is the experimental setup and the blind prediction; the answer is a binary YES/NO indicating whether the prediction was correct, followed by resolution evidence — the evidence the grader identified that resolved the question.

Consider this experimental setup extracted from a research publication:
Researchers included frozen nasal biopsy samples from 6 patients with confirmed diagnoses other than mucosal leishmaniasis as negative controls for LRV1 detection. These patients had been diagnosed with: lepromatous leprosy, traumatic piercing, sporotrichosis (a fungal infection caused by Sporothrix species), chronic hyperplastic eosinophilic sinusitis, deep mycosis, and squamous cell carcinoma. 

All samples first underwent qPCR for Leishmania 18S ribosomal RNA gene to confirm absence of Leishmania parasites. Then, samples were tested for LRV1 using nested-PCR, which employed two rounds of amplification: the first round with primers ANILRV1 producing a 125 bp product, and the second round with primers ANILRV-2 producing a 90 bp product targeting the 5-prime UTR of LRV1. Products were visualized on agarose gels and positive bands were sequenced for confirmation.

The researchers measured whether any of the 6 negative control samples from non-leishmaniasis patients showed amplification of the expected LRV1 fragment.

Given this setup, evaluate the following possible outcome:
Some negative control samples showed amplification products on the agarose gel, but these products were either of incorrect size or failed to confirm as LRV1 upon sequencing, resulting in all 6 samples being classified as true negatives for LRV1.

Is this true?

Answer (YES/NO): NO